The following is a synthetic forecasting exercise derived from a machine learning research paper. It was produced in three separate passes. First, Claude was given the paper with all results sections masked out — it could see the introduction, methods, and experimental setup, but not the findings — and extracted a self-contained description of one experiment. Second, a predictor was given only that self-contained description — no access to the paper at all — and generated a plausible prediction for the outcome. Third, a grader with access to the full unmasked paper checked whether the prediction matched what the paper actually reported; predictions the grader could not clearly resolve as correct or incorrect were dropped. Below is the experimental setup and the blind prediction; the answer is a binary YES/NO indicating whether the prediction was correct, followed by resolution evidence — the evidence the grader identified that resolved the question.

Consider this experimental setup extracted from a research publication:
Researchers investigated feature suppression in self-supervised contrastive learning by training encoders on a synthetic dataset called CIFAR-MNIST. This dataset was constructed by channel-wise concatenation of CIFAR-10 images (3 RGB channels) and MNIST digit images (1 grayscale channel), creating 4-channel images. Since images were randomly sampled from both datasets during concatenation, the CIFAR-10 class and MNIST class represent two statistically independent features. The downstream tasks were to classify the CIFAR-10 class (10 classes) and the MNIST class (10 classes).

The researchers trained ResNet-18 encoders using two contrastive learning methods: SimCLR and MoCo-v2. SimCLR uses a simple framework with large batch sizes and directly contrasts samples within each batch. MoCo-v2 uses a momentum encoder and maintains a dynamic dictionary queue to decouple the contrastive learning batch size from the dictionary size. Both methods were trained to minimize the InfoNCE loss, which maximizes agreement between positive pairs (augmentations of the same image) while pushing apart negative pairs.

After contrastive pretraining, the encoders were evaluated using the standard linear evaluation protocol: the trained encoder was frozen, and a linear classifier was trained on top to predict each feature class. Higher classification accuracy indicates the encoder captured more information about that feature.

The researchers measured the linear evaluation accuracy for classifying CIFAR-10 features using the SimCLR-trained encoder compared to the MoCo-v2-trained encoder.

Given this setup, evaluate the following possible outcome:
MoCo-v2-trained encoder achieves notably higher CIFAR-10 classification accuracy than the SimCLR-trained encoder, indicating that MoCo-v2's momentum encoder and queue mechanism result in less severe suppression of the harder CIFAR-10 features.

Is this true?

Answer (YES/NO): YES